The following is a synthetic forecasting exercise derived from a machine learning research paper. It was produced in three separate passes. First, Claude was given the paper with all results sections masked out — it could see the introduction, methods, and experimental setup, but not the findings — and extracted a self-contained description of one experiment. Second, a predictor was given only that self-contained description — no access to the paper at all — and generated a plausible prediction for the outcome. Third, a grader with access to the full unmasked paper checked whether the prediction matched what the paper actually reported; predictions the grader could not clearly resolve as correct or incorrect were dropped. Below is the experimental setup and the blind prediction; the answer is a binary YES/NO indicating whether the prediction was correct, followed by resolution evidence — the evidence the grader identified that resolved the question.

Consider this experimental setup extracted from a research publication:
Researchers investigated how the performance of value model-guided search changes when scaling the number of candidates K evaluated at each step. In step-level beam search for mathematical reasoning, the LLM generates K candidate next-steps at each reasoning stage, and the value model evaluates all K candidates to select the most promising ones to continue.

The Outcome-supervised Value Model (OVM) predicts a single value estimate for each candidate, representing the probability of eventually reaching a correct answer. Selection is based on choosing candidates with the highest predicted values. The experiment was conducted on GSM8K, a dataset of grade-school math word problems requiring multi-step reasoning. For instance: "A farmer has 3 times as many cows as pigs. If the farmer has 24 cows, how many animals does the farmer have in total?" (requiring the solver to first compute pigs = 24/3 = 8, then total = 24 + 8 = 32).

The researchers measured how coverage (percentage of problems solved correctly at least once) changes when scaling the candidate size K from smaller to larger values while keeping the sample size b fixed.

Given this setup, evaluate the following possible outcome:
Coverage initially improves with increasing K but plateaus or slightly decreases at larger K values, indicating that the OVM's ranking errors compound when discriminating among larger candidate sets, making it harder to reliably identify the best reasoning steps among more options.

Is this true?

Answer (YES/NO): NO